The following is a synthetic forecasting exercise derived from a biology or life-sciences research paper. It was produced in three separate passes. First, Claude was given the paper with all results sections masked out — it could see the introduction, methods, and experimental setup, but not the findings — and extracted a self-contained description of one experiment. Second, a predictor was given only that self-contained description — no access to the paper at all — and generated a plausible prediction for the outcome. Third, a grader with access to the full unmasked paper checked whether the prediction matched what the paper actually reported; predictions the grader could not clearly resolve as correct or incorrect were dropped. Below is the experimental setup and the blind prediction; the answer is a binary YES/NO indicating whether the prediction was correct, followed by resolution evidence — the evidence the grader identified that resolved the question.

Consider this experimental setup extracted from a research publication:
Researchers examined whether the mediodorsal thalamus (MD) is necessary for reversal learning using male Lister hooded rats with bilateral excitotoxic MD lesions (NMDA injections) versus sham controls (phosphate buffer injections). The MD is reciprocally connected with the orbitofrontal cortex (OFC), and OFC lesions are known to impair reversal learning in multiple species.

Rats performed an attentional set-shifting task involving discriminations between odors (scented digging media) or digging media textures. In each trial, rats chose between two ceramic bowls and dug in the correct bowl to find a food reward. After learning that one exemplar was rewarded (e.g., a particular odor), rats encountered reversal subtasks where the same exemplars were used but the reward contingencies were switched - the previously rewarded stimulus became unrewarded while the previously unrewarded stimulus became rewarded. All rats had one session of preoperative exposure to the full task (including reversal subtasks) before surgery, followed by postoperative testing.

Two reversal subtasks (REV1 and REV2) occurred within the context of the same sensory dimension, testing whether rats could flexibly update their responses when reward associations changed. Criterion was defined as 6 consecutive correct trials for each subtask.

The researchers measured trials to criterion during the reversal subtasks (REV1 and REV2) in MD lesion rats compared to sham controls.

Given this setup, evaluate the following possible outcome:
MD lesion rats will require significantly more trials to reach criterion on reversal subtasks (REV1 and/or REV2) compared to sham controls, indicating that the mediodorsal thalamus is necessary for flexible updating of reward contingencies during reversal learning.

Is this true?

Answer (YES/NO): NO